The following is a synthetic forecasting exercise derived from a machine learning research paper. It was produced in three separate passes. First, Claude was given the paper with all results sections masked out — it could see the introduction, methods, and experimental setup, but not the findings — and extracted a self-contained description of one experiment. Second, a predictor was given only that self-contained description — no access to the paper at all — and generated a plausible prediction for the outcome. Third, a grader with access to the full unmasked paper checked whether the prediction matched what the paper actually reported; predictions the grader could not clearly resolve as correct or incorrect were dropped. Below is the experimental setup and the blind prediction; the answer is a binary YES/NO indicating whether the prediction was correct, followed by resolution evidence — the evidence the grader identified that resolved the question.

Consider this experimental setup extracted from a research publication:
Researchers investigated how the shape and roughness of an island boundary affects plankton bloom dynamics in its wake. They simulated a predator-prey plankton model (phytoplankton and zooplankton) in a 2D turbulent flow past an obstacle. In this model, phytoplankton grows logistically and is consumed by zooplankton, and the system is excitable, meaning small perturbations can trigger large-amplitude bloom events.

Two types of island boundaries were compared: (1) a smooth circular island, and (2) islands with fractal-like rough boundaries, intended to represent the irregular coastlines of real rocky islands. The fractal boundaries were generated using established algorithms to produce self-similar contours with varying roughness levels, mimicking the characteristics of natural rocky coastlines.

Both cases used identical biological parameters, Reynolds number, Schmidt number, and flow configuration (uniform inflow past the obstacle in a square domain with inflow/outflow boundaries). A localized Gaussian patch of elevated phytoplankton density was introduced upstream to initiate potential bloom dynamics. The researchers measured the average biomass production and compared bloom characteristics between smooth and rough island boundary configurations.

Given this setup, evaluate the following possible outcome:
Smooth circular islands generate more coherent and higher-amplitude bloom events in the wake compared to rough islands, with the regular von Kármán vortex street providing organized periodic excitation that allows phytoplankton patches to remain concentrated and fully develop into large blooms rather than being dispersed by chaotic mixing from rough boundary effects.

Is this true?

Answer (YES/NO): NO